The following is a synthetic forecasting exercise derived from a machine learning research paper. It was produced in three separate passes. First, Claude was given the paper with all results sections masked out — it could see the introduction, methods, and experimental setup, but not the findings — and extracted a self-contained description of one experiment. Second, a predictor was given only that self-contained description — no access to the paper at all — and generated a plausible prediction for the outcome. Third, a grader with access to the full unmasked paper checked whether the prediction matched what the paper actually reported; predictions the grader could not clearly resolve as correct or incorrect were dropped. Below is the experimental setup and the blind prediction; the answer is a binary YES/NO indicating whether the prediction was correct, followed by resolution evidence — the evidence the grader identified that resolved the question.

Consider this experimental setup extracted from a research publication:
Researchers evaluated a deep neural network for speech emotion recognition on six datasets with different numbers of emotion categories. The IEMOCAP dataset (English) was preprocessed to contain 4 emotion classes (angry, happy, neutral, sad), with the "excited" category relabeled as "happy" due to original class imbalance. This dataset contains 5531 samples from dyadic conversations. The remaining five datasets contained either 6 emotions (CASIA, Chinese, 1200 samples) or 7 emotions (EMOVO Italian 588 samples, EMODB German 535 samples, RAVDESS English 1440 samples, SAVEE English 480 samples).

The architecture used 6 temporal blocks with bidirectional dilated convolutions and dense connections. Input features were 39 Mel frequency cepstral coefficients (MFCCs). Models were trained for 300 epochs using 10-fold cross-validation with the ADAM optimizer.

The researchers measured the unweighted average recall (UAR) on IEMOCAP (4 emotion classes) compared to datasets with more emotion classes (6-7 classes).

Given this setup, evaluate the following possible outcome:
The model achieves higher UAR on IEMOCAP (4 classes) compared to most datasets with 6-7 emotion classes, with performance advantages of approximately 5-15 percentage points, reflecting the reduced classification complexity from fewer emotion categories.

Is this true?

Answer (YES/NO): NO